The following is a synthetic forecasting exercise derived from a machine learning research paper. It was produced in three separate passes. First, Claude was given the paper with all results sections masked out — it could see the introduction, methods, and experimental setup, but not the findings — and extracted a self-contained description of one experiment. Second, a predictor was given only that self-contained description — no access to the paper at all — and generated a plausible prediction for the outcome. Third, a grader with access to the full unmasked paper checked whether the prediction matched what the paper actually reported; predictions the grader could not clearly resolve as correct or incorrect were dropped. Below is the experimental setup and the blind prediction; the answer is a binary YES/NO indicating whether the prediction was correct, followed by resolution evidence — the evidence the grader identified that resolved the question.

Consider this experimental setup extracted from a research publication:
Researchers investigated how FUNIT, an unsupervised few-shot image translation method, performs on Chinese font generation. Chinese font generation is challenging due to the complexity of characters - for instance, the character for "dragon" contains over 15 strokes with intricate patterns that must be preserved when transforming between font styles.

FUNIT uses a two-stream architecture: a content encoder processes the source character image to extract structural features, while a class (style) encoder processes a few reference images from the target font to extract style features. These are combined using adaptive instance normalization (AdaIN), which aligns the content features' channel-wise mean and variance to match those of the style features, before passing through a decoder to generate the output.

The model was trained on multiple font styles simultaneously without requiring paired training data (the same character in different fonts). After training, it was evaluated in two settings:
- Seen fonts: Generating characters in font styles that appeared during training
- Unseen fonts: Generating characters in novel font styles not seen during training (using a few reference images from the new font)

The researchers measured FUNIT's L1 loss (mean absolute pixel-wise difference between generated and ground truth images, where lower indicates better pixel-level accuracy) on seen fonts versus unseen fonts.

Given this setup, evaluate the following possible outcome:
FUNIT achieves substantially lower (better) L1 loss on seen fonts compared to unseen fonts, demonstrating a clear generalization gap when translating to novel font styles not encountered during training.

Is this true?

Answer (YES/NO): NO